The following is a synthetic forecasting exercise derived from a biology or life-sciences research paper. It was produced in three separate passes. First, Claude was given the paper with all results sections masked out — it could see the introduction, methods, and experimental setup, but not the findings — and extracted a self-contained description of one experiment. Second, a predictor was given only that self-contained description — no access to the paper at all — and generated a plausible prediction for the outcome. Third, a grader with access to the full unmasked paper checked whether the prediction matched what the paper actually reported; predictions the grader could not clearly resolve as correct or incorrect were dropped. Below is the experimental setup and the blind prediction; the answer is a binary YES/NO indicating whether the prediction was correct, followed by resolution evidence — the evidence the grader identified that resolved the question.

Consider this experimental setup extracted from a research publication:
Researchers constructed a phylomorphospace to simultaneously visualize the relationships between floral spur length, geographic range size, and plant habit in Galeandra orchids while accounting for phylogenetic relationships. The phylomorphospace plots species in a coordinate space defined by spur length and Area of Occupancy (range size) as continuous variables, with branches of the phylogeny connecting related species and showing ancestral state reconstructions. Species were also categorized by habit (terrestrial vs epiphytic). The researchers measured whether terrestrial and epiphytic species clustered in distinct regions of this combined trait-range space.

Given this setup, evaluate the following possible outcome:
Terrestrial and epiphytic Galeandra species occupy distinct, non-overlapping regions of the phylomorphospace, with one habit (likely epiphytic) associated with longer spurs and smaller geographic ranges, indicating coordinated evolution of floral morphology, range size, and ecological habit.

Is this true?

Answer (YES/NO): NO